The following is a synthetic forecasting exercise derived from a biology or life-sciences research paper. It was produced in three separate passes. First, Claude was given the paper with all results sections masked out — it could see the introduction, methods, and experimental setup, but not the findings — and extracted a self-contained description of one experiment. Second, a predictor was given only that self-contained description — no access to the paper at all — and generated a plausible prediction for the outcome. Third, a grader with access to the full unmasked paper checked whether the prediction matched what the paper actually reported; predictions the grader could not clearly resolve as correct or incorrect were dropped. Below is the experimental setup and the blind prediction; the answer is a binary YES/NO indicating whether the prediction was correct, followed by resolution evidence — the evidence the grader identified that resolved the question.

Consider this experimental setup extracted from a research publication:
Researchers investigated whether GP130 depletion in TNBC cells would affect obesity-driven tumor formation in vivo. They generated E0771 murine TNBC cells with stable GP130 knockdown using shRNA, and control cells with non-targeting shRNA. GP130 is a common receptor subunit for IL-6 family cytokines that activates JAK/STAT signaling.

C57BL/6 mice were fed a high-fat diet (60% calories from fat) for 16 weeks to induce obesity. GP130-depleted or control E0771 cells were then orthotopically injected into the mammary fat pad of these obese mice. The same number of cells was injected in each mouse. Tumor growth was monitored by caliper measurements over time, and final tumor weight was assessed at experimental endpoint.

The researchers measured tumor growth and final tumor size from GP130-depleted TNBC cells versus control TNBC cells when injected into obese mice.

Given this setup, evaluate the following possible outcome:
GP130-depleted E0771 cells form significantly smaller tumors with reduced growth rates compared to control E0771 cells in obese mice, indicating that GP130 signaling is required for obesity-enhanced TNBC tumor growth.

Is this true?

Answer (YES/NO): NO